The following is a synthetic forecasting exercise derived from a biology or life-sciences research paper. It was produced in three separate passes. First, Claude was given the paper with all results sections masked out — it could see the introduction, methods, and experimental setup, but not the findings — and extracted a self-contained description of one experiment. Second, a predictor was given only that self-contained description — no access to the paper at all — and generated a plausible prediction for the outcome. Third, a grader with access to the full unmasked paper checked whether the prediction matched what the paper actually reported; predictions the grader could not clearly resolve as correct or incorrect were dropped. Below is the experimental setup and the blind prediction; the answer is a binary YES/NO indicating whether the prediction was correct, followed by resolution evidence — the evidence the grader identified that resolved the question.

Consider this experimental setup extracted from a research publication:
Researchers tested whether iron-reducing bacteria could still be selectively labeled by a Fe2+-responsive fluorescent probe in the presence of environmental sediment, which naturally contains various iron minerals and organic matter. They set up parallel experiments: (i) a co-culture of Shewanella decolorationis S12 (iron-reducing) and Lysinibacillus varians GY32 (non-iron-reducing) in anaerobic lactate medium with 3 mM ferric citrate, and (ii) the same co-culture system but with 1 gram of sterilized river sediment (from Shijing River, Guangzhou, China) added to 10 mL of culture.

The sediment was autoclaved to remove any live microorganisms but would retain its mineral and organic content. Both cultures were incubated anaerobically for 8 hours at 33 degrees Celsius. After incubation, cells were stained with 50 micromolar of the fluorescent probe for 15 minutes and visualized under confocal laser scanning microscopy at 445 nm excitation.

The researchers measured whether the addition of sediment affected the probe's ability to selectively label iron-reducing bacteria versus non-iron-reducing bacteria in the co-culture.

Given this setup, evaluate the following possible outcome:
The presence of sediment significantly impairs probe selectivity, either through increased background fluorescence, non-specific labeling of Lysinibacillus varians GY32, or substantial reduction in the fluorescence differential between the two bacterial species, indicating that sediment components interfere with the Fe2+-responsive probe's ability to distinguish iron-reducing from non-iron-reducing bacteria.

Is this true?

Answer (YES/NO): NO